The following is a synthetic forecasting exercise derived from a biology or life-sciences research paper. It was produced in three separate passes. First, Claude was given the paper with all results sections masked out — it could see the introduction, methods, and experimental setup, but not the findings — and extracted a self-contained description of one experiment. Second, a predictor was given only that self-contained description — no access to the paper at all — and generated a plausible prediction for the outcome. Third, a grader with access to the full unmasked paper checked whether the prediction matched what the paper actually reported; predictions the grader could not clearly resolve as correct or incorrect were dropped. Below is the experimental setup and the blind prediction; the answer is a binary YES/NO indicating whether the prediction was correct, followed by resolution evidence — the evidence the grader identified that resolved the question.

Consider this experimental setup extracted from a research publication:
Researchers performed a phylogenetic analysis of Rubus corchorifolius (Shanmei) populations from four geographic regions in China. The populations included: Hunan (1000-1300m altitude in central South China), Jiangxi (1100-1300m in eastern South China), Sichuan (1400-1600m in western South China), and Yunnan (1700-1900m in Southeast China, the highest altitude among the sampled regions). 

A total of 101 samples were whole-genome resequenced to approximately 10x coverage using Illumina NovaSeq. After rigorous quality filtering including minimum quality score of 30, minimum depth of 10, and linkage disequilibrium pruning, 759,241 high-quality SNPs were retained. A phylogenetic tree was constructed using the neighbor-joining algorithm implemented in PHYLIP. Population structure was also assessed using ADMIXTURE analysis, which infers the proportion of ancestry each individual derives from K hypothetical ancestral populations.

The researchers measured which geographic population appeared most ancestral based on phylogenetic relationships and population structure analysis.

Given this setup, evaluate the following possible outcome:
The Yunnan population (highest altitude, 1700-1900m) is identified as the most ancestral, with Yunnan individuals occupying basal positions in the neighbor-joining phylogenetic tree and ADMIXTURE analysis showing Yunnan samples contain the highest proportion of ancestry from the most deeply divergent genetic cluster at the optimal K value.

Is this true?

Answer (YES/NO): NO